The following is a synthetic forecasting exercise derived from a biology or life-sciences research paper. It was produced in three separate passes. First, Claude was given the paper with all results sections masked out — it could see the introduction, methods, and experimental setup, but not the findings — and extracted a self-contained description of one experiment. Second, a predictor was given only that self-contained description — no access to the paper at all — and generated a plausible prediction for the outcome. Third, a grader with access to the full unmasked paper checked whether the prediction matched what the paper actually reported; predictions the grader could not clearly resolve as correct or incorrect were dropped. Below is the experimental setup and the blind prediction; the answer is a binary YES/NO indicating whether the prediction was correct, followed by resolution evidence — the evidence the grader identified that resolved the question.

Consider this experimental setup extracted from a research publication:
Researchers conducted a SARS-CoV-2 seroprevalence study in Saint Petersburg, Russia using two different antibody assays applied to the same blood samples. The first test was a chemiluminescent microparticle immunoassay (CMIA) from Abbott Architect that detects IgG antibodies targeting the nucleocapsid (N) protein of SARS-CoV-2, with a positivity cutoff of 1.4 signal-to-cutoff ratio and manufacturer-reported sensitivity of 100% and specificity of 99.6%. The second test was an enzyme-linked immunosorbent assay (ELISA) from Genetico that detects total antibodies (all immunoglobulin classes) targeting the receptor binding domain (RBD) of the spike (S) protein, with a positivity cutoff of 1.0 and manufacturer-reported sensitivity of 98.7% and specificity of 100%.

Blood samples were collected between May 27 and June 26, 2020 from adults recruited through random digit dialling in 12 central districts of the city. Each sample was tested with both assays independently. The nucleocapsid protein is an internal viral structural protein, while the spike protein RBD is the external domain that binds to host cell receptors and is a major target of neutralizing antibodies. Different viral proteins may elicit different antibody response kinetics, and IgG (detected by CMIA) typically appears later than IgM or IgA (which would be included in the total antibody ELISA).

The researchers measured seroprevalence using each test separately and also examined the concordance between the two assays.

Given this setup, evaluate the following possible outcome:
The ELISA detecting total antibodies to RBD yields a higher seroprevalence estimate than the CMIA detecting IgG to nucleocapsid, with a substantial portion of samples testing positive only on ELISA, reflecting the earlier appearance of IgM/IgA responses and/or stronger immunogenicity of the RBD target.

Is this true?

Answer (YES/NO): YES